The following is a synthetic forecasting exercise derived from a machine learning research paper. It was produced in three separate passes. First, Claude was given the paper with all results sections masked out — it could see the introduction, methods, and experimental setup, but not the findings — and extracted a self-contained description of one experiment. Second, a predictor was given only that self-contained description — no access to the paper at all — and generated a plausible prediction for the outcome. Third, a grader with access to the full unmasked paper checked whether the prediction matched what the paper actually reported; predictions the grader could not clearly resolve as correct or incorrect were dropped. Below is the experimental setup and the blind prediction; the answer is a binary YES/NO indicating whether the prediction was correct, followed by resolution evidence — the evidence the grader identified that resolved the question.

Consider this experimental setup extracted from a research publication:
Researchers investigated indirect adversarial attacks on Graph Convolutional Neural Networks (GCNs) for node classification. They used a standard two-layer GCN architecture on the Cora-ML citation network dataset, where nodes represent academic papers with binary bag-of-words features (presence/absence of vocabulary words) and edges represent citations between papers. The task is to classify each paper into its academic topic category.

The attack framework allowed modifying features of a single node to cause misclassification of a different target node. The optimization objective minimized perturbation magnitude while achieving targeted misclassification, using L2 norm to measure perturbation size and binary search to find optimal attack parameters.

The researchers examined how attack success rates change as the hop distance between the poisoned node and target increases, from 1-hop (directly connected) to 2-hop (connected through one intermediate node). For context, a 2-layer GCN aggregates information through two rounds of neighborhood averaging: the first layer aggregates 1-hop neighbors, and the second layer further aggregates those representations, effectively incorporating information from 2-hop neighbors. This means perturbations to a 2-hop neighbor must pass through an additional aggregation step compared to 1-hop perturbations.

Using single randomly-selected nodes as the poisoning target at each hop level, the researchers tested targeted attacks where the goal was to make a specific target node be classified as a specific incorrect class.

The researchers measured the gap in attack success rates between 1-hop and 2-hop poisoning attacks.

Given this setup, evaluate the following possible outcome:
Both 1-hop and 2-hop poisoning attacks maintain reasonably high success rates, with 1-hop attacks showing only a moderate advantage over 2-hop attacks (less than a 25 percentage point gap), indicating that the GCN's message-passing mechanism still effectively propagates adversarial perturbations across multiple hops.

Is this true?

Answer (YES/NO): YES